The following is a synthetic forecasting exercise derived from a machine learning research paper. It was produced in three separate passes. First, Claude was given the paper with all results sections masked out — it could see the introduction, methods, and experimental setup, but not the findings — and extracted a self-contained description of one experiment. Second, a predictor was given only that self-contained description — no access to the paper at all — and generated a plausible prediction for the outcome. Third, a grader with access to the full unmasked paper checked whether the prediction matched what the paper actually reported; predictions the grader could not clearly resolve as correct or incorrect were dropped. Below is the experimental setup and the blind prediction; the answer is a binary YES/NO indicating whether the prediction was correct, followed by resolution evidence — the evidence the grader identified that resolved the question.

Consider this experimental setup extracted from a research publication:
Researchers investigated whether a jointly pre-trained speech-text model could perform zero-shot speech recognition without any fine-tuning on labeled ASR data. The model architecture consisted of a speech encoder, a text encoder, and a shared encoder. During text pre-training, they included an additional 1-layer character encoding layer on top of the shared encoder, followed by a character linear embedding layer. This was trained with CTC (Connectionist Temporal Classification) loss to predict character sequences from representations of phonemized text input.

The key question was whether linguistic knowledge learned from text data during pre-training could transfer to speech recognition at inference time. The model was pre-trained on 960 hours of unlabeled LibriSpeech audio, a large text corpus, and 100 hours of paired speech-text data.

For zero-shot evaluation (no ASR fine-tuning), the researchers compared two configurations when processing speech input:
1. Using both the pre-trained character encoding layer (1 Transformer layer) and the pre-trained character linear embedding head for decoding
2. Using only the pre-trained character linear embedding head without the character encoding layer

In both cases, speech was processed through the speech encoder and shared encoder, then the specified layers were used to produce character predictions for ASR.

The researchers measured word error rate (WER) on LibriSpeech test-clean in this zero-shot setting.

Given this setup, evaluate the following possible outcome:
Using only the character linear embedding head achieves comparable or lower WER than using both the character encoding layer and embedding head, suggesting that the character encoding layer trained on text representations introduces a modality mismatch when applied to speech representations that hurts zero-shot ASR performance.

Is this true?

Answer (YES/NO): NO